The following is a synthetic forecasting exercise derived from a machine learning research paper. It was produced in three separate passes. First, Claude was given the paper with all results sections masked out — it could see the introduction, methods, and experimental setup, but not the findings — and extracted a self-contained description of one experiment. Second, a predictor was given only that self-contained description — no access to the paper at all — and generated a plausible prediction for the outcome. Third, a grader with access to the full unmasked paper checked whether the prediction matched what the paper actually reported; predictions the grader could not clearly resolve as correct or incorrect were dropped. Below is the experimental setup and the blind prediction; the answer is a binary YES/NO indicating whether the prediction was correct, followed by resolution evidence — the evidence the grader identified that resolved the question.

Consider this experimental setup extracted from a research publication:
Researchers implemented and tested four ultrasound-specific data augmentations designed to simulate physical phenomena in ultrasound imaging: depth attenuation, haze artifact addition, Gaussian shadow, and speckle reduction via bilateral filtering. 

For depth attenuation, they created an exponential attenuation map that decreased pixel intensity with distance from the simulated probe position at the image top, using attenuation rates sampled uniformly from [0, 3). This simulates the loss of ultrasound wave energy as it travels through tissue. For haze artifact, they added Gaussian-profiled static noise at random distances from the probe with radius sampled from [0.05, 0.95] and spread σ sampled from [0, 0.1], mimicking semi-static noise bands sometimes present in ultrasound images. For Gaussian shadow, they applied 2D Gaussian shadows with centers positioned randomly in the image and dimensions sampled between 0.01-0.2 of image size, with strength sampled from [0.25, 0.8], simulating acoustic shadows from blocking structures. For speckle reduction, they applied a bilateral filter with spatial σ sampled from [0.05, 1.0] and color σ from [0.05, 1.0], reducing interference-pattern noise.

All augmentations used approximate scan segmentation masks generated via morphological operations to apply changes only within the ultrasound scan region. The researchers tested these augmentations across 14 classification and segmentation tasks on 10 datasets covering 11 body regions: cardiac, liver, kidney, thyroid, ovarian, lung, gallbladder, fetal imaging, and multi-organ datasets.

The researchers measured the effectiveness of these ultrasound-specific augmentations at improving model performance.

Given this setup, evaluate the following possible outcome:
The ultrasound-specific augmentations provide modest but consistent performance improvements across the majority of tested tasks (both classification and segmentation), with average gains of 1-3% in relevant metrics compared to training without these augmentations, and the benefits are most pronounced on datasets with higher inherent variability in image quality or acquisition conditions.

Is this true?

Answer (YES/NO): NO